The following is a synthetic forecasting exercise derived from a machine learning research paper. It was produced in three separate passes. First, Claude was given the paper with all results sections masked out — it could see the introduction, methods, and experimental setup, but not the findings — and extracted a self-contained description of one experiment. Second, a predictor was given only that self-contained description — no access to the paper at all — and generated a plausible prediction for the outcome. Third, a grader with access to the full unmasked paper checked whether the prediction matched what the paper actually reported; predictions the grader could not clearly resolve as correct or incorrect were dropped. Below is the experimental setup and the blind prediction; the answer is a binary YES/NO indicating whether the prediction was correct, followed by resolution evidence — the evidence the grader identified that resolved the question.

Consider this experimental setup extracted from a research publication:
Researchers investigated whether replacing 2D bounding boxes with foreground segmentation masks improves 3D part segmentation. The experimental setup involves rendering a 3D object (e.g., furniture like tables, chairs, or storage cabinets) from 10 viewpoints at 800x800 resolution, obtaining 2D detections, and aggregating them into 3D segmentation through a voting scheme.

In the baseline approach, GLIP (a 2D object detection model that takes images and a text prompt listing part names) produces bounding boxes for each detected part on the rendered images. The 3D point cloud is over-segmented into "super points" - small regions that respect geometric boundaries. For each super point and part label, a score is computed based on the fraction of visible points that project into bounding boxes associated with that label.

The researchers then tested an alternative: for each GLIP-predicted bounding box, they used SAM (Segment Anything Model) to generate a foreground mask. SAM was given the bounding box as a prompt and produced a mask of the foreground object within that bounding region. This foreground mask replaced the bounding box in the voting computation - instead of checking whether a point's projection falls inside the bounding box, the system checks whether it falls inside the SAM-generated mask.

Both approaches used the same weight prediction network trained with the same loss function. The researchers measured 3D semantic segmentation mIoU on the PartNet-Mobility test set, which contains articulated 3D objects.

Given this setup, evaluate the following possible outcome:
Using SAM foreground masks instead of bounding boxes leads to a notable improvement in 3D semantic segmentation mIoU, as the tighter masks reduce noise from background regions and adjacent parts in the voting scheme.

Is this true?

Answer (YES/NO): YES